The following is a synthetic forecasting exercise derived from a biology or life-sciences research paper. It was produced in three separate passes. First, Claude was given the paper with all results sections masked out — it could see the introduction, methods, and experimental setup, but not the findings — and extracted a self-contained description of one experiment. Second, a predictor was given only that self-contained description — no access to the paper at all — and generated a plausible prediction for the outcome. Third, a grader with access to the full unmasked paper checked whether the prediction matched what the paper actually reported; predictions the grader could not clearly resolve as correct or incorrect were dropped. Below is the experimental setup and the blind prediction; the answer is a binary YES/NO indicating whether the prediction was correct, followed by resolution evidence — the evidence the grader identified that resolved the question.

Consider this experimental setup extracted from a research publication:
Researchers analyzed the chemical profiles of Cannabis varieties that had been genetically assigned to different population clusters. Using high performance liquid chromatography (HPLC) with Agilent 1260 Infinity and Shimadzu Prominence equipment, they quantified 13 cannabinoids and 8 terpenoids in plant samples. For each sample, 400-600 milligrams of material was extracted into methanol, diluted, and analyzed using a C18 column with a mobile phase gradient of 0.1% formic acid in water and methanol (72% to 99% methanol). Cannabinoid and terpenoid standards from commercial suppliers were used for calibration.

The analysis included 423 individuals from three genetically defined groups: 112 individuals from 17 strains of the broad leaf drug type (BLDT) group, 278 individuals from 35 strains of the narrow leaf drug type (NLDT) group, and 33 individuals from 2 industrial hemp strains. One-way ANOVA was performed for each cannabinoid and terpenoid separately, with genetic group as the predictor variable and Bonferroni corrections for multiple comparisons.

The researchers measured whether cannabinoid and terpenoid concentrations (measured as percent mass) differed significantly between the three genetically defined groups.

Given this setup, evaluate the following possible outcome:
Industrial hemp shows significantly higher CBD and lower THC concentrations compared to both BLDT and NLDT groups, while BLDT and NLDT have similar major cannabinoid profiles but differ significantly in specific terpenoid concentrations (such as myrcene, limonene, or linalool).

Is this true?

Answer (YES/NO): NO